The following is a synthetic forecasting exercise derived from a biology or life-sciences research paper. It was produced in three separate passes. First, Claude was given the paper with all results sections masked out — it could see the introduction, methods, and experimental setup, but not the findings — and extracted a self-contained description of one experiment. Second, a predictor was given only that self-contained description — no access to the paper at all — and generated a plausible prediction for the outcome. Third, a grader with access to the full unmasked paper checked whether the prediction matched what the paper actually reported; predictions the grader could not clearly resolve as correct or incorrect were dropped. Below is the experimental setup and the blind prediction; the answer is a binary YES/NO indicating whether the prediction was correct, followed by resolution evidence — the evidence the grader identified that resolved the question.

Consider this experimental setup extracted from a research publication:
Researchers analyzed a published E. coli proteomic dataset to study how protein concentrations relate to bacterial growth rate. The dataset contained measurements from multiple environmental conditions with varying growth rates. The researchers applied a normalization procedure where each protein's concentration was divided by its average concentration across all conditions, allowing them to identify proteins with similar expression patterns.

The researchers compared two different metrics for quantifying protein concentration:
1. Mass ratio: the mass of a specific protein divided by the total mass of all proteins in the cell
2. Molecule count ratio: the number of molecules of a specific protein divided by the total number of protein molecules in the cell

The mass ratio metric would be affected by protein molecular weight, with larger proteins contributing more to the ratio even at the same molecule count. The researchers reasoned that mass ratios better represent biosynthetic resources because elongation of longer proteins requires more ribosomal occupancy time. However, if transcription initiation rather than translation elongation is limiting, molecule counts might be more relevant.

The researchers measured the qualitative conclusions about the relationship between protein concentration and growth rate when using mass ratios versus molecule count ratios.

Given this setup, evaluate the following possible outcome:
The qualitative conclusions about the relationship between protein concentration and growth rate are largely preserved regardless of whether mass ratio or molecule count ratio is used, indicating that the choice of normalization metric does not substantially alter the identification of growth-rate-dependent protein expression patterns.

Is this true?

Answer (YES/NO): YES